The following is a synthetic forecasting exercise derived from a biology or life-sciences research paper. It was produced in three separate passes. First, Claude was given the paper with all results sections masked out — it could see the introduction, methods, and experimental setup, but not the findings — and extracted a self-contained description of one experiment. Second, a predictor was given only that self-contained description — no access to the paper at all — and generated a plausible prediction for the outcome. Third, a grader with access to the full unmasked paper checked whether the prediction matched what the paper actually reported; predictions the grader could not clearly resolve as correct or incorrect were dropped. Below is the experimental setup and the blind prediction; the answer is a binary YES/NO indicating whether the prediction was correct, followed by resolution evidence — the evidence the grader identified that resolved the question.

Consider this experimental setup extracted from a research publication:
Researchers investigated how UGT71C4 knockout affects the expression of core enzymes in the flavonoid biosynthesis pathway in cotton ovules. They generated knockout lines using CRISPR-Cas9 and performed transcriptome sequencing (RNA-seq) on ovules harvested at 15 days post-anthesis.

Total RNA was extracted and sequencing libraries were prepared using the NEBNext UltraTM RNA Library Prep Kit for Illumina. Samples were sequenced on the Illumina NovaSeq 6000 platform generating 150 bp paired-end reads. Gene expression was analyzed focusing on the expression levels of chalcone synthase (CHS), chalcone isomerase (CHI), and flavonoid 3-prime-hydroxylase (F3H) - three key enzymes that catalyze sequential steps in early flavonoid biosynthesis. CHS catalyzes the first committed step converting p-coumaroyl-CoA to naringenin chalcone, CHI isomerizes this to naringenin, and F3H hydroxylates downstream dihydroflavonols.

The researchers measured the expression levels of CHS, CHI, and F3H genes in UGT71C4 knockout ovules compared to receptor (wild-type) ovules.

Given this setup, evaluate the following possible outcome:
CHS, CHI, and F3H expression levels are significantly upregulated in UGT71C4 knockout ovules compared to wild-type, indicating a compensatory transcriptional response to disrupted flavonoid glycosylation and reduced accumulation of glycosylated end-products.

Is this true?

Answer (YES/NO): NO